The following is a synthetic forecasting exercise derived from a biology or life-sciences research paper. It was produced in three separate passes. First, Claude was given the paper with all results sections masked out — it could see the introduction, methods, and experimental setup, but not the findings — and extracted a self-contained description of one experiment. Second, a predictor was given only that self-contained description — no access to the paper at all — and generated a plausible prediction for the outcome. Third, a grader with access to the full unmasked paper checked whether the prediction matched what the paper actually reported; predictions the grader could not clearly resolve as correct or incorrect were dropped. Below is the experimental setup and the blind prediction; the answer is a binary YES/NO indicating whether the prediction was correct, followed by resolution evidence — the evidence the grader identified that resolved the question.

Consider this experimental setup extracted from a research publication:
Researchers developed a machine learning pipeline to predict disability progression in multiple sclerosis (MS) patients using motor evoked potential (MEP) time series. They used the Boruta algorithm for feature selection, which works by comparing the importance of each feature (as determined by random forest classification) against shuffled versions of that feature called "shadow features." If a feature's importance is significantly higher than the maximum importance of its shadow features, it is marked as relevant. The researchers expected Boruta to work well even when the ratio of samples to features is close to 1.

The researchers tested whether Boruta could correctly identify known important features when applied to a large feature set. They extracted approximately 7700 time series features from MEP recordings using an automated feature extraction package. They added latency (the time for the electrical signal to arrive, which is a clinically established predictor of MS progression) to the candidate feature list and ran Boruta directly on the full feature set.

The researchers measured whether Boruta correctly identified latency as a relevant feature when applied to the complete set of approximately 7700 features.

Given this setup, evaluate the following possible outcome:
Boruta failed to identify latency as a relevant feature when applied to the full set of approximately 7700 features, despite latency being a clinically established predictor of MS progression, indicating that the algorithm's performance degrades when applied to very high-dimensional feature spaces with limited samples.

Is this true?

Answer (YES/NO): YES